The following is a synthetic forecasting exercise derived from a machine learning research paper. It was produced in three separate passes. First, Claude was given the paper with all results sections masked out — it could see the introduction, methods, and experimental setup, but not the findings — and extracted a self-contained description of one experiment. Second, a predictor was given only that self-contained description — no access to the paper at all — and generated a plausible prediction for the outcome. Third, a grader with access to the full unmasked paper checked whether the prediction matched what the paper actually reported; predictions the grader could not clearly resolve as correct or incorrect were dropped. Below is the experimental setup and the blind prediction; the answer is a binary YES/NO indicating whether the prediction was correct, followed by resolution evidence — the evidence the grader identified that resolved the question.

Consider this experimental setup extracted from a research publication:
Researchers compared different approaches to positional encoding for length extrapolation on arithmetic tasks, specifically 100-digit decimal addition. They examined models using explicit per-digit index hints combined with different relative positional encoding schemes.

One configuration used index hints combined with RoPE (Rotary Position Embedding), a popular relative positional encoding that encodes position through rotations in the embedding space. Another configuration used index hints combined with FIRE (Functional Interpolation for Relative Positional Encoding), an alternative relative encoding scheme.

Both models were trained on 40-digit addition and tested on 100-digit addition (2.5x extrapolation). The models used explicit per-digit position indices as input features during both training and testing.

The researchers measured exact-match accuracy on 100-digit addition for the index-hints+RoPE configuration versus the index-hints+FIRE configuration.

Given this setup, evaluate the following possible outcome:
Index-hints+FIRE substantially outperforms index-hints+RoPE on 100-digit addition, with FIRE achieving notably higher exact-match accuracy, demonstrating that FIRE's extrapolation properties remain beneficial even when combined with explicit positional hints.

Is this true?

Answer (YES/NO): YES